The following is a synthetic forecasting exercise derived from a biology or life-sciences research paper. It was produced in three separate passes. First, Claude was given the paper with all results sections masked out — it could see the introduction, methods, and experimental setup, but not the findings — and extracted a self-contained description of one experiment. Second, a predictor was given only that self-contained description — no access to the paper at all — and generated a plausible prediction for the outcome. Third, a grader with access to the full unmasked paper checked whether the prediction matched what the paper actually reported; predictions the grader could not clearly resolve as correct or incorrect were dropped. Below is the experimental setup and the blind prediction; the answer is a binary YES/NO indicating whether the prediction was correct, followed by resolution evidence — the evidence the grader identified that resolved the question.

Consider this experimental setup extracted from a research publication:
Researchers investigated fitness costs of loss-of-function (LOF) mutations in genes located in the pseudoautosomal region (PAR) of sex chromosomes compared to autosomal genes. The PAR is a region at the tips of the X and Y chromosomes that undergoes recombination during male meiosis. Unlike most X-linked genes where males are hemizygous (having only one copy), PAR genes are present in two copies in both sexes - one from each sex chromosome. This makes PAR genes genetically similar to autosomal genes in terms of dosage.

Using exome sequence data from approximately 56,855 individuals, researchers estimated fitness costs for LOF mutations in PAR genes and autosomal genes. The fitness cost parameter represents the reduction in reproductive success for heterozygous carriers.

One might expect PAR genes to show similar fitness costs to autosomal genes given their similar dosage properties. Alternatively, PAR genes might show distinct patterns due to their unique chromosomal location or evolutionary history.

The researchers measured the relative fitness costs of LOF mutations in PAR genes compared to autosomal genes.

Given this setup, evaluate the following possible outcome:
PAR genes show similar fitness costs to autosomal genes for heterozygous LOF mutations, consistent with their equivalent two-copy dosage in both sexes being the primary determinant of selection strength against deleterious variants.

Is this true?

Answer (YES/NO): NO